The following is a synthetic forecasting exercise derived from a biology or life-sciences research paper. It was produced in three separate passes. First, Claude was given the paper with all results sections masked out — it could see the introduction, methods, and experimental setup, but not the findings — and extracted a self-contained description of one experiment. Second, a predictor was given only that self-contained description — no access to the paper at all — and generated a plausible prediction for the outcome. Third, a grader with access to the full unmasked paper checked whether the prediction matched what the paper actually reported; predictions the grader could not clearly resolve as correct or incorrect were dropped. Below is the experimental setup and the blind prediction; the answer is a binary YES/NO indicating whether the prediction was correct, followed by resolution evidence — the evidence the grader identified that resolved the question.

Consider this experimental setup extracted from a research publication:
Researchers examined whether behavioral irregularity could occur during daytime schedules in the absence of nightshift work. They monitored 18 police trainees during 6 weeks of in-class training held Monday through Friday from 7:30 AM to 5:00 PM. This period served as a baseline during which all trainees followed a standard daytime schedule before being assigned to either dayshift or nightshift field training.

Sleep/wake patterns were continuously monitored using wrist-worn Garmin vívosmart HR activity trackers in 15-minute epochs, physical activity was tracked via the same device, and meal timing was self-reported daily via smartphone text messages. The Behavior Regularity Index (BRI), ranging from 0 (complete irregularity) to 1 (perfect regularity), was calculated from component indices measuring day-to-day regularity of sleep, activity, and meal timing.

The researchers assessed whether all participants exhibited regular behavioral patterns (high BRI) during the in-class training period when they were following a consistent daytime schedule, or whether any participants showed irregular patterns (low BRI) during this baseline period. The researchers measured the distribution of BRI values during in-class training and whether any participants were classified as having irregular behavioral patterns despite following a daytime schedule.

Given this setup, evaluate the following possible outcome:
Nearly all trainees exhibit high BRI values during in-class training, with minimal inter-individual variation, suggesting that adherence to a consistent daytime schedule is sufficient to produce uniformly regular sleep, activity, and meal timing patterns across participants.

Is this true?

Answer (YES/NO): YES